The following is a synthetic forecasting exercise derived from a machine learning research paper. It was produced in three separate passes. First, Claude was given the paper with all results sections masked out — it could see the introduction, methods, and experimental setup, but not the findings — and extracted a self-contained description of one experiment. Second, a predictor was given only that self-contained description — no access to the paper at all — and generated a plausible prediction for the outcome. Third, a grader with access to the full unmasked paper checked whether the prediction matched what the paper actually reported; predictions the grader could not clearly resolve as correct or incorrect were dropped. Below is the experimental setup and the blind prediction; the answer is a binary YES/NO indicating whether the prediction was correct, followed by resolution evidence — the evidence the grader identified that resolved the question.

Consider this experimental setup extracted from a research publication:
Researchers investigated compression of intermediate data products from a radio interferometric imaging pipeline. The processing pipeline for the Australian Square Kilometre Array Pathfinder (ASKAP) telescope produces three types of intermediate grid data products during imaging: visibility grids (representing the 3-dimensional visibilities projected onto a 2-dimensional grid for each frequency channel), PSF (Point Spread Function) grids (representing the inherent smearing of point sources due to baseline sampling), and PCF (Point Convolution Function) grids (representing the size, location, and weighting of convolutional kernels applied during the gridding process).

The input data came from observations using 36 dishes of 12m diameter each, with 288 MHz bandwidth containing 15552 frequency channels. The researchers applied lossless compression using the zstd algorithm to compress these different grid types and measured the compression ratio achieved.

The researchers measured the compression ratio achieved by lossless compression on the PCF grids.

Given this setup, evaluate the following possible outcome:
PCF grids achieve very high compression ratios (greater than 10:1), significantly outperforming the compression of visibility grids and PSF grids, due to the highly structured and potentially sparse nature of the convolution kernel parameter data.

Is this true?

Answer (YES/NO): YES